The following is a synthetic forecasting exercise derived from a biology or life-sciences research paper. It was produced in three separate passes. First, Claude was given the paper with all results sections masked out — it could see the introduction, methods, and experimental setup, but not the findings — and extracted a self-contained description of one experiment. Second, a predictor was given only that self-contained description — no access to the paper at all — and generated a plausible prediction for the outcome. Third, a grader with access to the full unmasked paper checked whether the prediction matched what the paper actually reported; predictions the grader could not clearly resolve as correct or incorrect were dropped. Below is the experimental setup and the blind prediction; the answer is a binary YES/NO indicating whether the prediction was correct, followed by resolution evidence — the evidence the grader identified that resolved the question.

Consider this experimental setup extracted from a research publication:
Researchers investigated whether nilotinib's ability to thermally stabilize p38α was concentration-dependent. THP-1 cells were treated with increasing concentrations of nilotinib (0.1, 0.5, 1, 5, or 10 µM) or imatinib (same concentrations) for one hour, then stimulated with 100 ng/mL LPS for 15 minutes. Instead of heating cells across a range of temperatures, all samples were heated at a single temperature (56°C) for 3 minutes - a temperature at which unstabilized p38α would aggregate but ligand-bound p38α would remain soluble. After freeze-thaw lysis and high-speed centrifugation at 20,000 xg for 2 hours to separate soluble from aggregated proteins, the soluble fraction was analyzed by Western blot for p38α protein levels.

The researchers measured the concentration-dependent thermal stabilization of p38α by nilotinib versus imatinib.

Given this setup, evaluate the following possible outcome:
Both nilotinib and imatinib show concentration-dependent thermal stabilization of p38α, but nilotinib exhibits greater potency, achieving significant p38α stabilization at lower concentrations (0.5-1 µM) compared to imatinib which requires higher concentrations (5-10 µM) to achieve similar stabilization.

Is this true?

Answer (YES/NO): NO